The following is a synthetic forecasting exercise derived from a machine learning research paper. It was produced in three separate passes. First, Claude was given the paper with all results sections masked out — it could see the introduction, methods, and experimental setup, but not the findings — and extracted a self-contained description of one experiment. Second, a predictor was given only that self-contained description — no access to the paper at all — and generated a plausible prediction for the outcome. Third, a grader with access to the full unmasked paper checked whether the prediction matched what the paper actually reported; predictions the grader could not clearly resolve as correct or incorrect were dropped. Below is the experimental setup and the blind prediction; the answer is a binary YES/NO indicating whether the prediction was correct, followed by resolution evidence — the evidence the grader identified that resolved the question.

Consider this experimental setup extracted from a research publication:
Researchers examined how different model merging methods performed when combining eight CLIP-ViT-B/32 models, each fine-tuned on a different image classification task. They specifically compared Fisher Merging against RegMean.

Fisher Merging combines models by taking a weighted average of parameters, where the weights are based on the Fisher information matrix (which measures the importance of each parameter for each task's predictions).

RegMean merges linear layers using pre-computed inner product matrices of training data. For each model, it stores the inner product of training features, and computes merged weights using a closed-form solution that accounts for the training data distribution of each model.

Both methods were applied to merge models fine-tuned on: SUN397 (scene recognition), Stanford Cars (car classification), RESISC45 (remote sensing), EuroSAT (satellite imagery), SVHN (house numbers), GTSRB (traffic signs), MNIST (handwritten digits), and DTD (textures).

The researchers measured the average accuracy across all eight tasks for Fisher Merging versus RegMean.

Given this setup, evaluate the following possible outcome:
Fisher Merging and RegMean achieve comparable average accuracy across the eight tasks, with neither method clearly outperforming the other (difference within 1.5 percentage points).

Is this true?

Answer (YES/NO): NO